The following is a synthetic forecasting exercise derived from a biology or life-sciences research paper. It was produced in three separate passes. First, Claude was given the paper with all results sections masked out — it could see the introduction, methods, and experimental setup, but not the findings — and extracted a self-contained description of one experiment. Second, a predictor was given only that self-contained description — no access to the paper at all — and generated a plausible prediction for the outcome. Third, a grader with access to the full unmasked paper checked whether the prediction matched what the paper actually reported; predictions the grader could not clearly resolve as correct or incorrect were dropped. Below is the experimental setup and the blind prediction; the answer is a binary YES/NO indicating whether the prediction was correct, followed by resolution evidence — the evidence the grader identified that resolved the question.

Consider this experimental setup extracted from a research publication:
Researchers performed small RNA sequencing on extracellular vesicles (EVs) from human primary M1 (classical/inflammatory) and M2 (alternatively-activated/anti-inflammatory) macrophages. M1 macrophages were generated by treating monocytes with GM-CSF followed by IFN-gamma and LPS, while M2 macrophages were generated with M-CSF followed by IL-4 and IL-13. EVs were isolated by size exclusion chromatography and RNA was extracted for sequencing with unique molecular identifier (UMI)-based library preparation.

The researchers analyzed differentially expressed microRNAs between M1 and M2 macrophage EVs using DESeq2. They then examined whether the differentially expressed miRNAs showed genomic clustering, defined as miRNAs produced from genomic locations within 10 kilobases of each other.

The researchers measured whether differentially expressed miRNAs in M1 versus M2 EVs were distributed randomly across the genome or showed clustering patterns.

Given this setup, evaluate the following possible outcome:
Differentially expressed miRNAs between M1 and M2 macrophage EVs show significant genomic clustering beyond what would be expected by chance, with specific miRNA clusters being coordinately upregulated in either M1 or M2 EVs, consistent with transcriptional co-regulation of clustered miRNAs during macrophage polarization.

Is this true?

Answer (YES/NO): NO